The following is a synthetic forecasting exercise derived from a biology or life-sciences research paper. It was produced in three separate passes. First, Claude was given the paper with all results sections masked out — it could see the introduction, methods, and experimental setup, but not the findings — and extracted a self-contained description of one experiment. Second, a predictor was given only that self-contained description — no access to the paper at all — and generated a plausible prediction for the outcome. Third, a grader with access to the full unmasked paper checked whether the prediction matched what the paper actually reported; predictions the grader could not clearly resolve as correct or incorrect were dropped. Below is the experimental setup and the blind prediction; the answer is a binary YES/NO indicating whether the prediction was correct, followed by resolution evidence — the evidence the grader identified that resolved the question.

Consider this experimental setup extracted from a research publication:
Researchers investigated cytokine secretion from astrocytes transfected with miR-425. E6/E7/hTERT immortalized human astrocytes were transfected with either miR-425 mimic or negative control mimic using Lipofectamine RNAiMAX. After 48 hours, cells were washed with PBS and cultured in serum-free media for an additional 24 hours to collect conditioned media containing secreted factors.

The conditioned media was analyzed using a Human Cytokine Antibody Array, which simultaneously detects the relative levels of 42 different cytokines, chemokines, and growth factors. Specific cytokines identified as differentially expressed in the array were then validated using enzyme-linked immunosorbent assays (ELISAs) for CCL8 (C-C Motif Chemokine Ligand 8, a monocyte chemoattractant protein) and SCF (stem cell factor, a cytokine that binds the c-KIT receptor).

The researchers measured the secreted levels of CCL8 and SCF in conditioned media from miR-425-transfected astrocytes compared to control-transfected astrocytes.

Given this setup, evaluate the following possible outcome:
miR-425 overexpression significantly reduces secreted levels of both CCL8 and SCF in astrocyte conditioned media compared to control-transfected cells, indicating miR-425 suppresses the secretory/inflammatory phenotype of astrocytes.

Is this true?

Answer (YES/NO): NO